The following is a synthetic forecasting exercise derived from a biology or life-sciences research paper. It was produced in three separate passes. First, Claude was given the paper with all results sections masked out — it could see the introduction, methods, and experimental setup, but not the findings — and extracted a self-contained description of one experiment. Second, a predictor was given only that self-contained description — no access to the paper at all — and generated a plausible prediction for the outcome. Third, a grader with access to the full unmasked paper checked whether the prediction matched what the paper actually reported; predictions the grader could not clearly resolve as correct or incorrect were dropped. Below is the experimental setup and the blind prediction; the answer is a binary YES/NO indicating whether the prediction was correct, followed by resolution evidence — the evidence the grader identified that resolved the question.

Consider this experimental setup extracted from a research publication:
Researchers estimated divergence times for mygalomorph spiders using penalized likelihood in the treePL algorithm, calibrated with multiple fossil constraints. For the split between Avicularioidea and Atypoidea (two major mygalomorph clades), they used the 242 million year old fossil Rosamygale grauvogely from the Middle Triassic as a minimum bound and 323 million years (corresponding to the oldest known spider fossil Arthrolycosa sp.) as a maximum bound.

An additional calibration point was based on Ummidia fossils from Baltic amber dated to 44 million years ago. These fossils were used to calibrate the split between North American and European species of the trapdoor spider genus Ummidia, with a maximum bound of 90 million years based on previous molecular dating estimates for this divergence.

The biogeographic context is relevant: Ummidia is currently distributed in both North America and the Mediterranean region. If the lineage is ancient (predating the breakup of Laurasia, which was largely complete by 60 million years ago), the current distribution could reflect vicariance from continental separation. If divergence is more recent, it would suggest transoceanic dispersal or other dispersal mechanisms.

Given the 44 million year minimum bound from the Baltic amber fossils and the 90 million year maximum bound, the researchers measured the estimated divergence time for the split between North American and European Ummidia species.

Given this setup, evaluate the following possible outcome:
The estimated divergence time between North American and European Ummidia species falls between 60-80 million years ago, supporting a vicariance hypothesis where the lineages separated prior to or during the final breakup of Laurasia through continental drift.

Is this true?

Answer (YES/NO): NO